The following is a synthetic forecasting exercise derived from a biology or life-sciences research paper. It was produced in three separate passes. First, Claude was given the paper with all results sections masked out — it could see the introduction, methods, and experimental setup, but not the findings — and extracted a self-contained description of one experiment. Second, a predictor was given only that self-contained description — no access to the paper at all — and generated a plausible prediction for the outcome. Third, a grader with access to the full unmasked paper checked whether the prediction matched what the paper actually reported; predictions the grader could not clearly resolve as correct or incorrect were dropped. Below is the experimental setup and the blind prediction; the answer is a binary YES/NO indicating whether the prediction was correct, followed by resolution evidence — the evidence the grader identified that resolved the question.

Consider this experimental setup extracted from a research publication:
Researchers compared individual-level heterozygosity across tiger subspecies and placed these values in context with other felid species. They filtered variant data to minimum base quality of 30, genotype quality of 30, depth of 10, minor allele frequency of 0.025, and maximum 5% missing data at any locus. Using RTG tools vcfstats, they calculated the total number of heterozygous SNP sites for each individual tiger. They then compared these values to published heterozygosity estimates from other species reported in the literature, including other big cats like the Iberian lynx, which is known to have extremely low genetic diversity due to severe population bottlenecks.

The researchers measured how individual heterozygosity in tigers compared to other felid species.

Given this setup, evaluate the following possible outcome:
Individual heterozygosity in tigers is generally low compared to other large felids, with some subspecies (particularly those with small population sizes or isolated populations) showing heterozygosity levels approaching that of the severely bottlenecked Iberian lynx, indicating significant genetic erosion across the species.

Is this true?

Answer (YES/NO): NO